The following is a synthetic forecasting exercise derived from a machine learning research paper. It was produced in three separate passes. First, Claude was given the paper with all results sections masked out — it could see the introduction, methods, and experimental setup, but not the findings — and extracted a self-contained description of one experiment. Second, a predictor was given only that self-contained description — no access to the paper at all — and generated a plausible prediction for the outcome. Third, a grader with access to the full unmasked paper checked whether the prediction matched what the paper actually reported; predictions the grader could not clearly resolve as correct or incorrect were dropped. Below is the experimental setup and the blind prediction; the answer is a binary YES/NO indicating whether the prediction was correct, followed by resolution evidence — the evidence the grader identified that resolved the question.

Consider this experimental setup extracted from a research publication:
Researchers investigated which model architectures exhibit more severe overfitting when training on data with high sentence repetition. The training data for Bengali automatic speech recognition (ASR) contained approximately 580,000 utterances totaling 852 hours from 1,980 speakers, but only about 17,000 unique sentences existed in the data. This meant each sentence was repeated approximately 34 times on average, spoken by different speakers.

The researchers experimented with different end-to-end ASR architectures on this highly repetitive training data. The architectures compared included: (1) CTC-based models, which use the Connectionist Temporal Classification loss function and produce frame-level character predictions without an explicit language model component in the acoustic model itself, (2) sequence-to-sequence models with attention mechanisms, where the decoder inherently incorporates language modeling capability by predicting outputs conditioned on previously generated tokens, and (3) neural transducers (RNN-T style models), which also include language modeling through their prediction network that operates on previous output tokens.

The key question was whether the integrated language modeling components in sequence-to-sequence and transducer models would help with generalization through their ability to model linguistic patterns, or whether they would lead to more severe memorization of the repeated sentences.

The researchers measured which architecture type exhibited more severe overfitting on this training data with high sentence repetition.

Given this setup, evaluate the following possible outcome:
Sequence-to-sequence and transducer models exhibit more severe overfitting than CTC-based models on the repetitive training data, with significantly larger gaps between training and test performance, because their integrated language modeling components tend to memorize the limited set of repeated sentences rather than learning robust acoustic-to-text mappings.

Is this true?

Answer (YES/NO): YES